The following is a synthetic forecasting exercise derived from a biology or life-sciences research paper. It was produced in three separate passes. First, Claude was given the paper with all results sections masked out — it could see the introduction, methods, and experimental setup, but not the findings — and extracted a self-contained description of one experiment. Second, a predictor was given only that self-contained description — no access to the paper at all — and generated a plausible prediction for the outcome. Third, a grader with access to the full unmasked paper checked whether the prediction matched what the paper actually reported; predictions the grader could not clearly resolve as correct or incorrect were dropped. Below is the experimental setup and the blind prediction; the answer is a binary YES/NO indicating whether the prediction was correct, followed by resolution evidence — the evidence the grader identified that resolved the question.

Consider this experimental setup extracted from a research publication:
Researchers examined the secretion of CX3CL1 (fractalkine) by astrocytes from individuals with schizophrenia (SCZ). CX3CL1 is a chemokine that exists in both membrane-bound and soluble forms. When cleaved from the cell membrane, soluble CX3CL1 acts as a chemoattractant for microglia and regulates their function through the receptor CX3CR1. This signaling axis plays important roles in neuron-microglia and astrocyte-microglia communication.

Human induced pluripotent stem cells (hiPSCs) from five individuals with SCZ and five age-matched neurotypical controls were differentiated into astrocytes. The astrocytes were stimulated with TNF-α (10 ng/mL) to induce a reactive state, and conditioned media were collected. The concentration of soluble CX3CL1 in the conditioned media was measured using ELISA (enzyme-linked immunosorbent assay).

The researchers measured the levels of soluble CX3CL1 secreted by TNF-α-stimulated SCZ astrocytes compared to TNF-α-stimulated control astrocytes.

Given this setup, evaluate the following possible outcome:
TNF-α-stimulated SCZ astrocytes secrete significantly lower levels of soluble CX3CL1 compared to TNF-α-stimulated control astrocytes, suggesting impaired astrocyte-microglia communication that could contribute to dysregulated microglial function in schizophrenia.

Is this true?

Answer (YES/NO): NO